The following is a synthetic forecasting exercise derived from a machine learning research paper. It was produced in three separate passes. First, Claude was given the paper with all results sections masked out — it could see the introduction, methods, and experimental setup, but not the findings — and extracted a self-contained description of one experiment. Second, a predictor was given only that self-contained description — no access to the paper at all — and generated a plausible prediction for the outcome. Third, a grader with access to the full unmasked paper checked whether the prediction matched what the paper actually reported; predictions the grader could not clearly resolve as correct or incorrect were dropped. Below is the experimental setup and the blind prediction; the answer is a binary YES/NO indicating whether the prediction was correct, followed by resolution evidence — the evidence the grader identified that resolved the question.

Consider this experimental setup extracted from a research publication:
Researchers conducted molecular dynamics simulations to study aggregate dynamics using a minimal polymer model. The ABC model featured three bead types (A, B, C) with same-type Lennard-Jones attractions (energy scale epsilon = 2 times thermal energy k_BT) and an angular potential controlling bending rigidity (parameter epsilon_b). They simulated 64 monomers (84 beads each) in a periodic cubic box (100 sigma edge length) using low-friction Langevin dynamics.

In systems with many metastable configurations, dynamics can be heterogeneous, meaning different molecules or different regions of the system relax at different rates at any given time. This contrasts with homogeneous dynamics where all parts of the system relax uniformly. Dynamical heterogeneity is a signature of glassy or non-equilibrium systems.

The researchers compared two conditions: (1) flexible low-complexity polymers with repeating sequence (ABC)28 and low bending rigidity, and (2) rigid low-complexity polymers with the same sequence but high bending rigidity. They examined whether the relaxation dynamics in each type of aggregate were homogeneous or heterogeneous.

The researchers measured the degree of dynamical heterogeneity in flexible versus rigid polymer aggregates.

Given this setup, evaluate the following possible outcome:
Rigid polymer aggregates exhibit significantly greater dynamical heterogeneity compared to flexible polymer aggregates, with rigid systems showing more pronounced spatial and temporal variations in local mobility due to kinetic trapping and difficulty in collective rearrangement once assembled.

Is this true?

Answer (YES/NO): YES